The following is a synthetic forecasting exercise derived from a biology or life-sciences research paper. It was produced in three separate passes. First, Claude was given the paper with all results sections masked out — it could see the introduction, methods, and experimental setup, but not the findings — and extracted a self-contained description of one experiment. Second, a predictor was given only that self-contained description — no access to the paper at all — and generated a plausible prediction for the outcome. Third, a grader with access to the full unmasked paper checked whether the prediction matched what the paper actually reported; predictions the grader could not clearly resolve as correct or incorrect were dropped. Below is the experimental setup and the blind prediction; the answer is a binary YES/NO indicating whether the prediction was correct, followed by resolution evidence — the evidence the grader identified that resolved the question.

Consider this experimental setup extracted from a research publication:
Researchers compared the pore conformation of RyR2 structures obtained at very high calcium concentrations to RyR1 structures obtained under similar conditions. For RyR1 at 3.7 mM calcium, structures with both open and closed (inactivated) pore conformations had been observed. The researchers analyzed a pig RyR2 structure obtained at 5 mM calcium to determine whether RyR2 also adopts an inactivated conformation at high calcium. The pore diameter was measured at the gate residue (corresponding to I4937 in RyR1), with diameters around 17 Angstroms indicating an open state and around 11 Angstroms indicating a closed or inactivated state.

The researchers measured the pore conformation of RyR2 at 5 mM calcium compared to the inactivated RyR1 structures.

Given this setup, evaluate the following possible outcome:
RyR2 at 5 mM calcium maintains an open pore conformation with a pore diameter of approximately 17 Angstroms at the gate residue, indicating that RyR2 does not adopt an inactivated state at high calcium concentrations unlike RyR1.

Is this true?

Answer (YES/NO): YES